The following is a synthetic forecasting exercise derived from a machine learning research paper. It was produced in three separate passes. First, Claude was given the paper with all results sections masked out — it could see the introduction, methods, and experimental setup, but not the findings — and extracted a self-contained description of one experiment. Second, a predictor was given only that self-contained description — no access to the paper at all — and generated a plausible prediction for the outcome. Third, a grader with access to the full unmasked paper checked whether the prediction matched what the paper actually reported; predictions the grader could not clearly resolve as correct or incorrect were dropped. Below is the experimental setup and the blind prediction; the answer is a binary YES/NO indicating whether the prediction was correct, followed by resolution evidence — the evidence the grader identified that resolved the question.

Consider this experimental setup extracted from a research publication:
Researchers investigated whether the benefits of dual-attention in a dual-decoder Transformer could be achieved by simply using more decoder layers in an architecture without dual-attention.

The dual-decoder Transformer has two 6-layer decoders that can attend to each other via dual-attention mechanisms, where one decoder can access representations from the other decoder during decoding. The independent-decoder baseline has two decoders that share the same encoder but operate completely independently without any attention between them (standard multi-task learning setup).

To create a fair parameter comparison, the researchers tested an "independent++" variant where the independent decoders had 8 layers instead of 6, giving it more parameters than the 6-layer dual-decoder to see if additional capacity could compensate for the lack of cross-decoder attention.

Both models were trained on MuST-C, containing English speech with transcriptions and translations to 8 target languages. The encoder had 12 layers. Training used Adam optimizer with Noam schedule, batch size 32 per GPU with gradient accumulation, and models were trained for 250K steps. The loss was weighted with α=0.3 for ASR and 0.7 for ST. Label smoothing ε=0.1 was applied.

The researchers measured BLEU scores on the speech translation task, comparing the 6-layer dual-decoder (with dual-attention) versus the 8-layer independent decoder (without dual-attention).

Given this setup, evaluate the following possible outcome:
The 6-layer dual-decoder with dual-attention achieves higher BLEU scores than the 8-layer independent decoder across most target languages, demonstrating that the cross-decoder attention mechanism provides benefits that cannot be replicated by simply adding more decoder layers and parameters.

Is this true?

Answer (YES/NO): YES